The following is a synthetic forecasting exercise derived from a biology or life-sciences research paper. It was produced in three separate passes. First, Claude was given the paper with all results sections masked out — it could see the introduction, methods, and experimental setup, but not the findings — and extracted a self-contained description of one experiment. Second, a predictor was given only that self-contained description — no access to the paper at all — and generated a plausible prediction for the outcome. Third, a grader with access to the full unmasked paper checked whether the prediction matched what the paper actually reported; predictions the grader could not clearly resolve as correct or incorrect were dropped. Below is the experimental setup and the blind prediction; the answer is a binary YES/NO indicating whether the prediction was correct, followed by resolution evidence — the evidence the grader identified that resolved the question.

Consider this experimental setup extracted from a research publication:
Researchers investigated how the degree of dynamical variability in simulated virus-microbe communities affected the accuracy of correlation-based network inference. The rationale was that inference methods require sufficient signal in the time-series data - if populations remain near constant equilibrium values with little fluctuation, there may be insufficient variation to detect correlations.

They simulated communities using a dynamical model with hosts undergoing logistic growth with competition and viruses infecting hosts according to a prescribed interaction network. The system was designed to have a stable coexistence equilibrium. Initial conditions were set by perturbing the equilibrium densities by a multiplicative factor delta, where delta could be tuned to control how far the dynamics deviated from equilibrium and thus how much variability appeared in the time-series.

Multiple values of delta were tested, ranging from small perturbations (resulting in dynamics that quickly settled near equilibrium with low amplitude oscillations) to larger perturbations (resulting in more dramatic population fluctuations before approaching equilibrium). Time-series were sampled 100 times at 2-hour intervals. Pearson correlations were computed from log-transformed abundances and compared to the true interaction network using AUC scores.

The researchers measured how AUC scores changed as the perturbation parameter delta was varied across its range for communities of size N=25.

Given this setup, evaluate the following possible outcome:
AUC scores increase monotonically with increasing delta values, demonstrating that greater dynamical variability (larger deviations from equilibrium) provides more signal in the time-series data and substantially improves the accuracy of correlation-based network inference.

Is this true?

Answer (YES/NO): NO